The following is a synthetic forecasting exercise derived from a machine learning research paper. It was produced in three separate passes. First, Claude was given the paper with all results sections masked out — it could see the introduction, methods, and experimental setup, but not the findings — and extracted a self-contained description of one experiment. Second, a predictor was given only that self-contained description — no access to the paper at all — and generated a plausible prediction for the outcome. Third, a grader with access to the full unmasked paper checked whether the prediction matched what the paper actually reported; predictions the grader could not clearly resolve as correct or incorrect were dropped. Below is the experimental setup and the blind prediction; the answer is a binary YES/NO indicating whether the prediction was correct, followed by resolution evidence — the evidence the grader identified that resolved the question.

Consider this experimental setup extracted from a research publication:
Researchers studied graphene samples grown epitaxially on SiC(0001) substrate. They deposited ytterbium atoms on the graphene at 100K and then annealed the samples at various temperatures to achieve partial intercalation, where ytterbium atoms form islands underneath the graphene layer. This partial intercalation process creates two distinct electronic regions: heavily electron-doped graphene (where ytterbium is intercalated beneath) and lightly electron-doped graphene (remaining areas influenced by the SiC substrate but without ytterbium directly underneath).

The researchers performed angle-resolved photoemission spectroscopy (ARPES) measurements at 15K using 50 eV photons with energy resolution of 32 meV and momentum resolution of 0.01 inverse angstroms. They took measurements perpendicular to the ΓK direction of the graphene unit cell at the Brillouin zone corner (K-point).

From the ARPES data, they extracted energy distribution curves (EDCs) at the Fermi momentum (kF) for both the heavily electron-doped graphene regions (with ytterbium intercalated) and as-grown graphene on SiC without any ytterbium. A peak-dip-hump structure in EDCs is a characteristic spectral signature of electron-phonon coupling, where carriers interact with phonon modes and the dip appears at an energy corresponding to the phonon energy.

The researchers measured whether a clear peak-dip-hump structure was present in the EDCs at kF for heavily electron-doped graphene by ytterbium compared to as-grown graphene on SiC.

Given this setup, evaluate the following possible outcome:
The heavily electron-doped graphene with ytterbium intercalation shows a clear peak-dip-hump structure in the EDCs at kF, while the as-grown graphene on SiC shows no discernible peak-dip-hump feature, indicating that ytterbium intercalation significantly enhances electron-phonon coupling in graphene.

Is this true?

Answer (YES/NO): YES